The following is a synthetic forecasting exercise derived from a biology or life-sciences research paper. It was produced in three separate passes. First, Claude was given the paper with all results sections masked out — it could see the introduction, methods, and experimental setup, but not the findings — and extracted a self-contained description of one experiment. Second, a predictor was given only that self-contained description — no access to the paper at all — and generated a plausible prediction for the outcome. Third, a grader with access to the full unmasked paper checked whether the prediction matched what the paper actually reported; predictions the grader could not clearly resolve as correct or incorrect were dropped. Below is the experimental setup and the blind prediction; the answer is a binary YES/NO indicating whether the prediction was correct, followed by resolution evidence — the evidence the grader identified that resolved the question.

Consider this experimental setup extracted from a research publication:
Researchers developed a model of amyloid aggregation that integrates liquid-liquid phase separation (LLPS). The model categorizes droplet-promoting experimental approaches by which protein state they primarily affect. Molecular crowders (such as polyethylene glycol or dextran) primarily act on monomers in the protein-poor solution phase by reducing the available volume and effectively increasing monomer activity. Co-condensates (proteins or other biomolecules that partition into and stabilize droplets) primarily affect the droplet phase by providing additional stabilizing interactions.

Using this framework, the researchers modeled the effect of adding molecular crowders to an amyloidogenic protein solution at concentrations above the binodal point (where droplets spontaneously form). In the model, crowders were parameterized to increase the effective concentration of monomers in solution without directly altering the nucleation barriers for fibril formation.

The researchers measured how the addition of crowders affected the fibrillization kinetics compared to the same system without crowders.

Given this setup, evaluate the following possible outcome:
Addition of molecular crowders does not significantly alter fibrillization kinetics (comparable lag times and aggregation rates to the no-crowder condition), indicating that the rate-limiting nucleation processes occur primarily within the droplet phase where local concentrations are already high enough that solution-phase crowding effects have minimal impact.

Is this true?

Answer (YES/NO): NO